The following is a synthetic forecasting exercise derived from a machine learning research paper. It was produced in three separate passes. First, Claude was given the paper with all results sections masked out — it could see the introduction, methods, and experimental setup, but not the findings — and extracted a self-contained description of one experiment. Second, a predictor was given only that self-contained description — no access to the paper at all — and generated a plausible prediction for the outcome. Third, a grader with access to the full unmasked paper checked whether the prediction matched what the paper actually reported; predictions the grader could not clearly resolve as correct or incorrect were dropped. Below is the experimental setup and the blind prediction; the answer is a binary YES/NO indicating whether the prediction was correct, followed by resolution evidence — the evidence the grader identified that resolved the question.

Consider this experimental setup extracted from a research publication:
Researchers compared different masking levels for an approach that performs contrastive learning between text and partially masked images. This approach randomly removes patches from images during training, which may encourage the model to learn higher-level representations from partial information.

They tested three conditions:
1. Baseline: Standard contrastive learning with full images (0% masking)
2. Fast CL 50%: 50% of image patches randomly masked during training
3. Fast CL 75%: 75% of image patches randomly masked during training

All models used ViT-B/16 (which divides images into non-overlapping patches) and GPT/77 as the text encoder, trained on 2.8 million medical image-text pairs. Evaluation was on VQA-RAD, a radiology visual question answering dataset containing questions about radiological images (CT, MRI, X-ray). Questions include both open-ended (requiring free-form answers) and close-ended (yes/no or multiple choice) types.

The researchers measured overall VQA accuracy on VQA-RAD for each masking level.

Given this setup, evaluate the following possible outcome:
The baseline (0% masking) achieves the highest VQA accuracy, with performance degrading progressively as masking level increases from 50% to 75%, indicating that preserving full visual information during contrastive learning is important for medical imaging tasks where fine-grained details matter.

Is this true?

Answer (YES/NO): NO